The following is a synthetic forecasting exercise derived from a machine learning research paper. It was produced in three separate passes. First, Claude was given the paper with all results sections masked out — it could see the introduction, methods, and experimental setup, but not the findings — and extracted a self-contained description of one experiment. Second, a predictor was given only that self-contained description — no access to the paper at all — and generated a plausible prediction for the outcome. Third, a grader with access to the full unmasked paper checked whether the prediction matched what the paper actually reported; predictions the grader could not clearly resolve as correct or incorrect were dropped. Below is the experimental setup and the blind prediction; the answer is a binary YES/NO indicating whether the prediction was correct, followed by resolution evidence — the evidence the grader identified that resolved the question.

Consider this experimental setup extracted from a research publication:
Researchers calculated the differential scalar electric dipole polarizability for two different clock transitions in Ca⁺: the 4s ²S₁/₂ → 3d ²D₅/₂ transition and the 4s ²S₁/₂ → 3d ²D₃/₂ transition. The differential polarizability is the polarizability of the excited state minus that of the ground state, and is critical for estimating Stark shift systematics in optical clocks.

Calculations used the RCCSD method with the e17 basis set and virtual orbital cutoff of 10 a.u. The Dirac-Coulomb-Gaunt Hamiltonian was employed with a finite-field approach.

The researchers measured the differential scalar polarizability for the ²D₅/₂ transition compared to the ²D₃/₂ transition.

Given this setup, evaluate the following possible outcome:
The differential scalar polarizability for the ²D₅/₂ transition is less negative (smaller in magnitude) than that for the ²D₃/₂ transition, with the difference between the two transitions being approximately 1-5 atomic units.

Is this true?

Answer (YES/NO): NO